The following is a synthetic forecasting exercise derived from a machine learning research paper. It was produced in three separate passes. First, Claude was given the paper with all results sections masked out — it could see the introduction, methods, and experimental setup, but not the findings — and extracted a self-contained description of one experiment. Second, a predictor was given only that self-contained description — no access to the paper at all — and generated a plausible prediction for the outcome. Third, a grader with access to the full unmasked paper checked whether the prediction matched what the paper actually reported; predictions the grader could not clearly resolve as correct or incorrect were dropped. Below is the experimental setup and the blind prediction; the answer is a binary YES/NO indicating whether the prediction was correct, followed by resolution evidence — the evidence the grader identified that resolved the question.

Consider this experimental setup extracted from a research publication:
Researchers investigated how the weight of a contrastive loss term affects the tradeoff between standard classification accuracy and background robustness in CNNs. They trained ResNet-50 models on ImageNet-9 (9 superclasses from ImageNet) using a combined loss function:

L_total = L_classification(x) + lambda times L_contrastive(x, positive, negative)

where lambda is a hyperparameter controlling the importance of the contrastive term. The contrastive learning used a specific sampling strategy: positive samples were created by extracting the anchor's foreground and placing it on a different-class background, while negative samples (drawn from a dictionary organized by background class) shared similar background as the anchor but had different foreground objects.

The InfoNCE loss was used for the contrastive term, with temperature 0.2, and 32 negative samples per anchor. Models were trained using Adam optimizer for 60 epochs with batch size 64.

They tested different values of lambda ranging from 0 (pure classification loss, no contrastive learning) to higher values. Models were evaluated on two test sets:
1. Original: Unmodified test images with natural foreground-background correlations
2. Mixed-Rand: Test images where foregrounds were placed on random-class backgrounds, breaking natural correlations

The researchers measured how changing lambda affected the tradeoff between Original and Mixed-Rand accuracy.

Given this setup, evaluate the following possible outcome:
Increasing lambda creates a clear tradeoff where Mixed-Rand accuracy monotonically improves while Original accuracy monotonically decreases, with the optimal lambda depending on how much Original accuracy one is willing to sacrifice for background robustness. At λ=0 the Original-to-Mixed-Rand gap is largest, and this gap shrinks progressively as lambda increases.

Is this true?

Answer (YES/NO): NO